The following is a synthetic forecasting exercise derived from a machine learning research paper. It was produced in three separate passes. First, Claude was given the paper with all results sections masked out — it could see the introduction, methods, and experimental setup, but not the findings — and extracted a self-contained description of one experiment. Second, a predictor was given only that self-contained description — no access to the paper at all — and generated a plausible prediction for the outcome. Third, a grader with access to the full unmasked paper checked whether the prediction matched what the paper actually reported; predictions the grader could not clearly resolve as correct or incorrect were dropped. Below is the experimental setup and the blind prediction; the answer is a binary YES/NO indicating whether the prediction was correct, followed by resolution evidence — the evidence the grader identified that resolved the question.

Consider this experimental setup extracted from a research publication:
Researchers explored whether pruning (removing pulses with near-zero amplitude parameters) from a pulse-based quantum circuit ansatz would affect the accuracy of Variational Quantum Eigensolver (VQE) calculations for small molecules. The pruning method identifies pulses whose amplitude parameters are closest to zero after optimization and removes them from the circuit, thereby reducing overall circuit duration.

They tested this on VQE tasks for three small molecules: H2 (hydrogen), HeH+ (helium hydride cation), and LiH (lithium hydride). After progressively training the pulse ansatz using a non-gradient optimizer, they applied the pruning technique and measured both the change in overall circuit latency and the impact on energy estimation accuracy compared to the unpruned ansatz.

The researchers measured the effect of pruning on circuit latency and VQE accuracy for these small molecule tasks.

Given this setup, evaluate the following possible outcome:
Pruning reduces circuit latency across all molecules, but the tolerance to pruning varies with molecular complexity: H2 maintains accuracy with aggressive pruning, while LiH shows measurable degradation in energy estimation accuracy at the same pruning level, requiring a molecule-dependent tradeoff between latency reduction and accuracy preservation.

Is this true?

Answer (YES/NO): NO